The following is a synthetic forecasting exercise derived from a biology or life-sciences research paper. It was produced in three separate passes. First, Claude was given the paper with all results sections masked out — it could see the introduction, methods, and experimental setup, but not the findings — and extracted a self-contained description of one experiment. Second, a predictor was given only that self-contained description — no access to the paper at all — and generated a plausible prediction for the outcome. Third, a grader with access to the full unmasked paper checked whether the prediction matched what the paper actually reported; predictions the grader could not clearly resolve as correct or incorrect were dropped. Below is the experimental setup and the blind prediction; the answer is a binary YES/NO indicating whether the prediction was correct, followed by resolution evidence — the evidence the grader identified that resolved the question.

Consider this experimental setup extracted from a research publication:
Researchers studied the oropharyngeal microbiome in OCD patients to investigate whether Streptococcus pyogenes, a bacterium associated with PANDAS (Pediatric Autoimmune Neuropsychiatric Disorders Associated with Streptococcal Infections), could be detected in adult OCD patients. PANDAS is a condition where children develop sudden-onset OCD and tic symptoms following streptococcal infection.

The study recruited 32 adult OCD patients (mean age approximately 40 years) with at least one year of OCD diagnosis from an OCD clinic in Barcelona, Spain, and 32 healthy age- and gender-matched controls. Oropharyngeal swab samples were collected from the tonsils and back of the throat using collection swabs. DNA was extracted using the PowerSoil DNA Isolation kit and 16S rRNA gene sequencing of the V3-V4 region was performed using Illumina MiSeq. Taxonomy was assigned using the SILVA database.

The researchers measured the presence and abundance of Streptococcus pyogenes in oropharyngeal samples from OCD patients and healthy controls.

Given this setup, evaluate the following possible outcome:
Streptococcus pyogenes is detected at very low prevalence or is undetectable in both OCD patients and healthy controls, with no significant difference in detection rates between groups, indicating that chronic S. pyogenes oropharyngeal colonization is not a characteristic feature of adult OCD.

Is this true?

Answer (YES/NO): YES